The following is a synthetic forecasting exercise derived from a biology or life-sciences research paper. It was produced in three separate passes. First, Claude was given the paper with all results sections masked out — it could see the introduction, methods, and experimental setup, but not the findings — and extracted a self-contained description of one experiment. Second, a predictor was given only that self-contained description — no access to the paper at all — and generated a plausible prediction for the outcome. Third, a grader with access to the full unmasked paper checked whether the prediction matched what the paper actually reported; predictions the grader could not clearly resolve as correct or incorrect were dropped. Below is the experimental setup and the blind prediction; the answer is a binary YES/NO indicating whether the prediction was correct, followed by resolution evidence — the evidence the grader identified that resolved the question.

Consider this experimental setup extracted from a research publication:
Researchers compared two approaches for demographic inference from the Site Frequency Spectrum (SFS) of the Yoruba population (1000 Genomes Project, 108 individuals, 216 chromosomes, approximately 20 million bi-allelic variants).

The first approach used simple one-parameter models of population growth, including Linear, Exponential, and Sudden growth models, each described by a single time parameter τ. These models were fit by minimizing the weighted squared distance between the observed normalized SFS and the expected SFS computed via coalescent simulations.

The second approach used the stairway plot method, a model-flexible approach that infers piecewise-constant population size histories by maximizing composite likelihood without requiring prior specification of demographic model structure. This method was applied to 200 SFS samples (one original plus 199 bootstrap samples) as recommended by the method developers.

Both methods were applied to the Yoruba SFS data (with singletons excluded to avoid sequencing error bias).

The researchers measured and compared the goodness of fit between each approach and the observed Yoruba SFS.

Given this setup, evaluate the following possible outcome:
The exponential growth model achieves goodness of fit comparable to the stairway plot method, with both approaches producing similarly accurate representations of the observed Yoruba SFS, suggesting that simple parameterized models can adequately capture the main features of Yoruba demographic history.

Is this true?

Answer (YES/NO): NO